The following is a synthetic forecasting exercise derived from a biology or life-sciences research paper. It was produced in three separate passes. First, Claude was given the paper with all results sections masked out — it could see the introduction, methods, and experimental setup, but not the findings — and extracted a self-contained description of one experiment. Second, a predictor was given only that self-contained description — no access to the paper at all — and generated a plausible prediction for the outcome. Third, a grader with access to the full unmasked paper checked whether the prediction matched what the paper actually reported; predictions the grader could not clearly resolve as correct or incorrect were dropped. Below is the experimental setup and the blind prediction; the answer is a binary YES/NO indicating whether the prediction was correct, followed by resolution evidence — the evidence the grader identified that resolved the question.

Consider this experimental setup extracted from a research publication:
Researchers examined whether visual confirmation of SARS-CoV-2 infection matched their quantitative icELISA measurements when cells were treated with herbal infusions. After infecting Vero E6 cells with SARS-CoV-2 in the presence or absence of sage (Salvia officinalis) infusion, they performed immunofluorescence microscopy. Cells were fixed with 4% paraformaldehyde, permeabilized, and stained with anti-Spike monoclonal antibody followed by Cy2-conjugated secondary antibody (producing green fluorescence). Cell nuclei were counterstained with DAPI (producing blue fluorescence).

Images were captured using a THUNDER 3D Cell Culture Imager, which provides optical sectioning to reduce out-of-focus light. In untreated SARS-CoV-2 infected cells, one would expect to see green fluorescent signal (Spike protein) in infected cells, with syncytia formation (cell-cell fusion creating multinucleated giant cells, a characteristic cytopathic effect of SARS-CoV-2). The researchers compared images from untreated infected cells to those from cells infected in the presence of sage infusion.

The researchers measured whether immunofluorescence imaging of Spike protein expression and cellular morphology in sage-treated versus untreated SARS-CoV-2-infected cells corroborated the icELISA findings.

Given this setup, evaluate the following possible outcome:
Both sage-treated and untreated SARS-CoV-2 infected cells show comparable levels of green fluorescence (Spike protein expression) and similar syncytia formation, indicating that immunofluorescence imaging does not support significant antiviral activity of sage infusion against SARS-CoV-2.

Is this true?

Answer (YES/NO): NO